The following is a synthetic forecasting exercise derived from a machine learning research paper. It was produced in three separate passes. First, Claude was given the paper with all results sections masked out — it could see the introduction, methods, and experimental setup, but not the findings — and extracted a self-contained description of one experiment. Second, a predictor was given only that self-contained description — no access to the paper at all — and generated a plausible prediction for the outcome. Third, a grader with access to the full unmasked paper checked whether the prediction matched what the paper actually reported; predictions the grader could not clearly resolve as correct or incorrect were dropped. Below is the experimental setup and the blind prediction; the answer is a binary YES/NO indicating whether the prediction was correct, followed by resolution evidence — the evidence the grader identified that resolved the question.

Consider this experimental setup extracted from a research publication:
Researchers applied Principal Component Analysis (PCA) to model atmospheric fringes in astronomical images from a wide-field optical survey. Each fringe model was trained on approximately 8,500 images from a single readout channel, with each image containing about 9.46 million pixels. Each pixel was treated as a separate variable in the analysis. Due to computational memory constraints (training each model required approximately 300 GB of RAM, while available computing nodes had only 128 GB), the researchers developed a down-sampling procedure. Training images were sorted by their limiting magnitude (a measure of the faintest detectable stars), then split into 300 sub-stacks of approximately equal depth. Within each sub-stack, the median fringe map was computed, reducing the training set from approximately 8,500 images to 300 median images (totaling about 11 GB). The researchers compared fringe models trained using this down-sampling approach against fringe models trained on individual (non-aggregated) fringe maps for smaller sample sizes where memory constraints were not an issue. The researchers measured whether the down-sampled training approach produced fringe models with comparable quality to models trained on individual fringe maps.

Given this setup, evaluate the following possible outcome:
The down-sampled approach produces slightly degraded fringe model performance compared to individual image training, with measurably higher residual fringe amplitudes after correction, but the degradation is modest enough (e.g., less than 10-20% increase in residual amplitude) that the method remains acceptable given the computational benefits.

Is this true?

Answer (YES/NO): NO